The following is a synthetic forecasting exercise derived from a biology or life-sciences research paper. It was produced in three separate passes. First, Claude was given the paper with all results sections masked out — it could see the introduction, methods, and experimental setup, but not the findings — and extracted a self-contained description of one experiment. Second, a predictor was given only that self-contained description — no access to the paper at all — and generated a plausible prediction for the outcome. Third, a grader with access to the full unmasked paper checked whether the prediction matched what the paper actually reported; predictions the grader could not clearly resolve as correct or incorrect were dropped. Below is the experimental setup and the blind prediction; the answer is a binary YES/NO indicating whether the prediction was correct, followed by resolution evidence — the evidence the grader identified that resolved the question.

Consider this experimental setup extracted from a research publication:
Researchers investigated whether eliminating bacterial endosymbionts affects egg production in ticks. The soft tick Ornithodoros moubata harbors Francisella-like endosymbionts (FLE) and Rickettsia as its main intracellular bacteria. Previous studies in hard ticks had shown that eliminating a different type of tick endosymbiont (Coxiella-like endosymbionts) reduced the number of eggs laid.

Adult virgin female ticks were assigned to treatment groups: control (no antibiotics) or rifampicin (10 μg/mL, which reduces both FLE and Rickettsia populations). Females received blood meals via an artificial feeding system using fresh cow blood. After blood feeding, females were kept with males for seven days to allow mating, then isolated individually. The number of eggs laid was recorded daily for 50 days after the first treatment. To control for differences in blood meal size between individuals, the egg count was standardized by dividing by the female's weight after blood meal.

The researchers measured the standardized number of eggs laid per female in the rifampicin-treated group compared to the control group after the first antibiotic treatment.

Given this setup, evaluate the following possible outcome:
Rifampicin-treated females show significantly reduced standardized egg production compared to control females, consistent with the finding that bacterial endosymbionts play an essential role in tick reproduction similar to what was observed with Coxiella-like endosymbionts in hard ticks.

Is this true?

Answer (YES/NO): NO